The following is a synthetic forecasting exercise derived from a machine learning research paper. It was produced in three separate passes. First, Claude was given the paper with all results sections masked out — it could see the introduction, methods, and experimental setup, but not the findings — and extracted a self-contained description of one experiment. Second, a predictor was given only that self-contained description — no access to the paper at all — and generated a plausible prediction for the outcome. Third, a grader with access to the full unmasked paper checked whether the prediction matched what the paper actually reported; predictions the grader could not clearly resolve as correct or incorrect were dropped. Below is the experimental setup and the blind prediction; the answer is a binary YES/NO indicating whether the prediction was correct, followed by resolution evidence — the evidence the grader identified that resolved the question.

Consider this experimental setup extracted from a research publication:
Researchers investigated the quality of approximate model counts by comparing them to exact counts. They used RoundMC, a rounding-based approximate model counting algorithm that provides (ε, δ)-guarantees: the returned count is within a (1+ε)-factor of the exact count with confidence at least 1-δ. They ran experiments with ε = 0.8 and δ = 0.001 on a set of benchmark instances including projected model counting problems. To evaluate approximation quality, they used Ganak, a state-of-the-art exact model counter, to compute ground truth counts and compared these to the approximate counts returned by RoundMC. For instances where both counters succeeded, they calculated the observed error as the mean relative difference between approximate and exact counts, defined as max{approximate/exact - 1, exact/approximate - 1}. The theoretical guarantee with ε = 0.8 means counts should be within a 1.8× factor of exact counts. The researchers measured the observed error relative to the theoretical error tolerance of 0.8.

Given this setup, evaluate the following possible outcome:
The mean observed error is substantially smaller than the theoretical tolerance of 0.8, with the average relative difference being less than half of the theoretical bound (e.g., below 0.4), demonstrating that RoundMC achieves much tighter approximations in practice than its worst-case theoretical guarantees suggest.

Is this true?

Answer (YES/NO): YES